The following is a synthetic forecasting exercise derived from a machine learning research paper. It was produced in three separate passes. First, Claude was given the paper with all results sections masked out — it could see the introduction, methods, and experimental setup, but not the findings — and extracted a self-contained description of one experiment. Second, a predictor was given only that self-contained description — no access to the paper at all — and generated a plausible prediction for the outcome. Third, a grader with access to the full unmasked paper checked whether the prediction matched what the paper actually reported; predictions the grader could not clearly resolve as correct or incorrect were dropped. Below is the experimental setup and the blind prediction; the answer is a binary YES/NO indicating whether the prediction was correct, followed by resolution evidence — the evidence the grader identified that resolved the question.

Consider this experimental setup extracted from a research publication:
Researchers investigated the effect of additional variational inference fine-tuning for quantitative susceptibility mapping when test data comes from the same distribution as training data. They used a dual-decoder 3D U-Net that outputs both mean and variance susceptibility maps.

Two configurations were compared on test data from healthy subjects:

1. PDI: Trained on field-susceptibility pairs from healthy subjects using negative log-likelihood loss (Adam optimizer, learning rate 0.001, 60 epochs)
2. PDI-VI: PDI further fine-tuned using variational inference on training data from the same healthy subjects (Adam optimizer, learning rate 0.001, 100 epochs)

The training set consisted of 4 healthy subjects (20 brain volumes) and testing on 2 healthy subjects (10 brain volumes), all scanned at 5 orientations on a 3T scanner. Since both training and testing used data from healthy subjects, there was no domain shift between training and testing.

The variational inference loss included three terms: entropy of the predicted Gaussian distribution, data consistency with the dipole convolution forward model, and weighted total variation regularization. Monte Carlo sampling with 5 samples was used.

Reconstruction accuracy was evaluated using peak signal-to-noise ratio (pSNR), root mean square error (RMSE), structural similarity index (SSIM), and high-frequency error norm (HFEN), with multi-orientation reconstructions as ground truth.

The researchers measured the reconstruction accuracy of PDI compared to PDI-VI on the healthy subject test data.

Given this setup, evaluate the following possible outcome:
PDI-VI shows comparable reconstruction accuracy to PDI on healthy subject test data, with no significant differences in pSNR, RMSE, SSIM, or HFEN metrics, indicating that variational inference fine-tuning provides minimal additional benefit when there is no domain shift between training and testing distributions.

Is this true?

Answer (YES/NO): NO